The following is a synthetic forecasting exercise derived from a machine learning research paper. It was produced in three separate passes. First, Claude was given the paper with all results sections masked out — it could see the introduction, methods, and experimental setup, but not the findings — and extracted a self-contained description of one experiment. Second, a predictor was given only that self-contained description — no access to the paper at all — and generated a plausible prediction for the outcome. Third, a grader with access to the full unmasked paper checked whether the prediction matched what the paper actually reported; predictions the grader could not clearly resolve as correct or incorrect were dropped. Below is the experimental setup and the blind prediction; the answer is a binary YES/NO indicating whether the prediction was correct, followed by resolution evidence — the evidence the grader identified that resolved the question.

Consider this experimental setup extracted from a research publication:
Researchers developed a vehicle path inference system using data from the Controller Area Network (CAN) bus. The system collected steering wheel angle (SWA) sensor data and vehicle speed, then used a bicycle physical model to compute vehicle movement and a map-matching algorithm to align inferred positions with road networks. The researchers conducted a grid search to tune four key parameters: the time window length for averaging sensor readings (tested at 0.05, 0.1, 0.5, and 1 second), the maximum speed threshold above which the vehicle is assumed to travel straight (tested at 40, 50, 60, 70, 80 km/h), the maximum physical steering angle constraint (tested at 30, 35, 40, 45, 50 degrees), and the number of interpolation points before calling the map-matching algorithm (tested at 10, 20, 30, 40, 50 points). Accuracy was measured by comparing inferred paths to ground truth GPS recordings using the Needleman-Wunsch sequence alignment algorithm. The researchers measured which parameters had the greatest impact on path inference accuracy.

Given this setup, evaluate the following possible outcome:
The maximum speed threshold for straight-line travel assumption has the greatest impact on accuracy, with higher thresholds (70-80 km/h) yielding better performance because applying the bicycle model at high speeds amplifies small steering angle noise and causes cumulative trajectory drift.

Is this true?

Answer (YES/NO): NO